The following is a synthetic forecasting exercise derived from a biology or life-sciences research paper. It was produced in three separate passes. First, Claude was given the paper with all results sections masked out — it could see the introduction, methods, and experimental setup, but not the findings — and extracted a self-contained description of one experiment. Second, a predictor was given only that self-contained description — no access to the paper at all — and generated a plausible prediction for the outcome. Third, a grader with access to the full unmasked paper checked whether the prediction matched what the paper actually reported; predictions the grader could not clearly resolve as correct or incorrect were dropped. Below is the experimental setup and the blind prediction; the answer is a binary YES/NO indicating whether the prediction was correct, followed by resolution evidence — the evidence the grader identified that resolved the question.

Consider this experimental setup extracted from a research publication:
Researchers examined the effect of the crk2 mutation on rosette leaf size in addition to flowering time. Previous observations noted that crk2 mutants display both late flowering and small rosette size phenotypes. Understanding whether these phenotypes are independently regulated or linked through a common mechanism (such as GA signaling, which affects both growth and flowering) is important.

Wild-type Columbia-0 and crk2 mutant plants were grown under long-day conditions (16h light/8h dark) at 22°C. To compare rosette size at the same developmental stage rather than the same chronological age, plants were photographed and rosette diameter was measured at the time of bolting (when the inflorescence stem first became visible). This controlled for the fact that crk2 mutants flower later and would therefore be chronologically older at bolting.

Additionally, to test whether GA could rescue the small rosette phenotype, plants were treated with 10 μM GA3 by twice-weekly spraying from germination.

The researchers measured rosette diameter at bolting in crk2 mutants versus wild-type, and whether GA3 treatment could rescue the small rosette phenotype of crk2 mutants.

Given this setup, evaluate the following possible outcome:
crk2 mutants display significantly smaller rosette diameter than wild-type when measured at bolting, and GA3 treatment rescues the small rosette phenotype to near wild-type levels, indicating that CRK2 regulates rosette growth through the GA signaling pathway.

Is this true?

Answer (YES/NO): NO